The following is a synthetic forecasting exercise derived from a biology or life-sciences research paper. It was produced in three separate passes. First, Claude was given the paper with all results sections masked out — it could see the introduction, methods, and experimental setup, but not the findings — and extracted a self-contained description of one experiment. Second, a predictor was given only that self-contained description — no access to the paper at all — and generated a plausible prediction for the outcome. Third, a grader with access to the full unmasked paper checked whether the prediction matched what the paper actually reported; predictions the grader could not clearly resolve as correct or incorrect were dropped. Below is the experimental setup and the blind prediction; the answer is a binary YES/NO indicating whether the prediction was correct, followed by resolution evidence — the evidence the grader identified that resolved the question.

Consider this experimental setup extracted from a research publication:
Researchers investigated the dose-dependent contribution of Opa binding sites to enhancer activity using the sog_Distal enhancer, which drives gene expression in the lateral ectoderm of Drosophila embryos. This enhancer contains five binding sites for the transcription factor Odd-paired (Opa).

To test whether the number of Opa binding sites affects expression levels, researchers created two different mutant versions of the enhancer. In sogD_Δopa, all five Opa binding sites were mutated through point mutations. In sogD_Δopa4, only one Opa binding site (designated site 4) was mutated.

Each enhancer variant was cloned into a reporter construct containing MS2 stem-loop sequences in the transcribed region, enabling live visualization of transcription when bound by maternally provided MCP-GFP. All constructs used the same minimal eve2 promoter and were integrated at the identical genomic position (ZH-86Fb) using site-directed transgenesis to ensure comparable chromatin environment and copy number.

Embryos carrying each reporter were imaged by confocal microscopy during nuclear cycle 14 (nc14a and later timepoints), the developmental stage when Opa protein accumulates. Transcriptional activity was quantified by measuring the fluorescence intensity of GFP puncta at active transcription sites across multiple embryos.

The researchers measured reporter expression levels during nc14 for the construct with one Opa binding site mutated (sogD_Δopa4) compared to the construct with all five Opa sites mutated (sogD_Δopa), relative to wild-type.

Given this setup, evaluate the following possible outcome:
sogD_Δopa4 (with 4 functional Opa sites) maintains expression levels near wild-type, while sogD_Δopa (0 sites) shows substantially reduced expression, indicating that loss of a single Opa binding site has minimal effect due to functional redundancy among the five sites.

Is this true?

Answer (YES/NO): NO